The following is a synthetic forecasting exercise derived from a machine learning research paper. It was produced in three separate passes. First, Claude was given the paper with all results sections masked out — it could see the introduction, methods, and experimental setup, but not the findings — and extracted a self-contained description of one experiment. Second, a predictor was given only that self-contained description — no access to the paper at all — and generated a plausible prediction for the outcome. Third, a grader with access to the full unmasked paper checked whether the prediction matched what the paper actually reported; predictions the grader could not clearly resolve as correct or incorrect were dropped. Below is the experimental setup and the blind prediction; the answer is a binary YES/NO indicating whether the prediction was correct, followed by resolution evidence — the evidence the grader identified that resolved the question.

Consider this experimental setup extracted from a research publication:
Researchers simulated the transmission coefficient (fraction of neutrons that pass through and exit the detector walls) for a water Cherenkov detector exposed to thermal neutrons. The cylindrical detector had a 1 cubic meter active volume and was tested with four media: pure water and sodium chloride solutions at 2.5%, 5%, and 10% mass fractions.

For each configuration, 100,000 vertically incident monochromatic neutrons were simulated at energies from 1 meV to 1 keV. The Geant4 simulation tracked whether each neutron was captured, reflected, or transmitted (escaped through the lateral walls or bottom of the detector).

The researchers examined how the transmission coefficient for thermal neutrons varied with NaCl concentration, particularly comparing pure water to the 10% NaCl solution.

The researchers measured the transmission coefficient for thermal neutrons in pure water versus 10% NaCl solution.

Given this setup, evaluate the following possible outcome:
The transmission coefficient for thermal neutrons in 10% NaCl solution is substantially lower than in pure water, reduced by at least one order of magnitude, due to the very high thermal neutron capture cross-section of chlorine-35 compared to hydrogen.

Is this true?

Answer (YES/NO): NO